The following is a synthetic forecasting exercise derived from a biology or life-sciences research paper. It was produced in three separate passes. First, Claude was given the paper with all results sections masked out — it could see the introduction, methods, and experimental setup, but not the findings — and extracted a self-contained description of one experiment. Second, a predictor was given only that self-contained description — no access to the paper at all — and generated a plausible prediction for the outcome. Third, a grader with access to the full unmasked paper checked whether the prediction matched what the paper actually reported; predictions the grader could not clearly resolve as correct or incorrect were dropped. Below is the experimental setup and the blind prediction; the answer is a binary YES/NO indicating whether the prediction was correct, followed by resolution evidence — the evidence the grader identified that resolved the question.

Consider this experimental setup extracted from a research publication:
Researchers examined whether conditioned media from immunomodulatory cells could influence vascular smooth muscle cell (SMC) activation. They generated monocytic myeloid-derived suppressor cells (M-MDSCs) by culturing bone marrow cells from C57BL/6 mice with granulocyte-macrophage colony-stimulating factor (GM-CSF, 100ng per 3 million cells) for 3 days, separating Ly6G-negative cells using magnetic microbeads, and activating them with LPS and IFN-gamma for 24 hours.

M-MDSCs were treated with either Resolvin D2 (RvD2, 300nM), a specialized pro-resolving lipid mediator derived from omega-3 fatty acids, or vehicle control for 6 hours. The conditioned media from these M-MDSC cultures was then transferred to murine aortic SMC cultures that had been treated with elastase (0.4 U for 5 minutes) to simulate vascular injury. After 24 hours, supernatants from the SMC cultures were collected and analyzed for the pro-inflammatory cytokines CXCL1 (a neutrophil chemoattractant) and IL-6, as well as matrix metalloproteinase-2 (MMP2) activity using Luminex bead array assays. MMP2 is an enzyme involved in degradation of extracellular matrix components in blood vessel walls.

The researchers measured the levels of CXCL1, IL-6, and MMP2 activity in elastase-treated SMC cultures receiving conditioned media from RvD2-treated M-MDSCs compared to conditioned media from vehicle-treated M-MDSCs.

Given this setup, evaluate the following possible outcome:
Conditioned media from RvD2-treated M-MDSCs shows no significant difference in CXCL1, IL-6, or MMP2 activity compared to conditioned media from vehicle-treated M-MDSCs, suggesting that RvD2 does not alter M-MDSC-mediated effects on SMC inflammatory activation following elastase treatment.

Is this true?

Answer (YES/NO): NO